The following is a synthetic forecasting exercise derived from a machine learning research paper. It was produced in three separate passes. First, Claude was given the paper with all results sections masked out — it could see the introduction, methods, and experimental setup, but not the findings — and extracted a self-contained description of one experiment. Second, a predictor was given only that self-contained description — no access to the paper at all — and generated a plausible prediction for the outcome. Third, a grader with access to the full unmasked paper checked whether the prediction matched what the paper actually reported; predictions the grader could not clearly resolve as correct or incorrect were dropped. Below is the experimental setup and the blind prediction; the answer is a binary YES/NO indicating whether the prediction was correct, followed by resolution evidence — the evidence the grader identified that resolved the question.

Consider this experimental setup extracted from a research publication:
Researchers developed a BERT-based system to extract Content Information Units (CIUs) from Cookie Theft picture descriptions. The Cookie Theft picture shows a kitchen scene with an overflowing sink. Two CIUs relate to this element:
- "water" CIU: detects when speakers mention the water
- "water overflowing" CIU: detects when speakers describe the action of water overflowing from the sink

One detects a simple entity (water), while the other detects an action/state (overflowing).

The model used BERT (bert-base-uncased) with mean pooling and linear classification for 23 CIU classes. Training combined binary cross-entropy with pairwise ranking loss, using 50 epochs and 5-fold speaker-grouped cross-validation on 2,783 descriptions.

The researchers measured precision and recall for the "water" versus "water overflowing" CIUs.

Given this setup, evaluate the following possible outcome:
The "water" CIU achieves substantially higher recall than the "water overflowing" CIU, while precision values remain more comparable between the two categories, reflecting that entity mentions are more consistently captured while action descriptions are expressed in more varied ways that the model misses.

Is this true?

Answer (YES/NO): NO